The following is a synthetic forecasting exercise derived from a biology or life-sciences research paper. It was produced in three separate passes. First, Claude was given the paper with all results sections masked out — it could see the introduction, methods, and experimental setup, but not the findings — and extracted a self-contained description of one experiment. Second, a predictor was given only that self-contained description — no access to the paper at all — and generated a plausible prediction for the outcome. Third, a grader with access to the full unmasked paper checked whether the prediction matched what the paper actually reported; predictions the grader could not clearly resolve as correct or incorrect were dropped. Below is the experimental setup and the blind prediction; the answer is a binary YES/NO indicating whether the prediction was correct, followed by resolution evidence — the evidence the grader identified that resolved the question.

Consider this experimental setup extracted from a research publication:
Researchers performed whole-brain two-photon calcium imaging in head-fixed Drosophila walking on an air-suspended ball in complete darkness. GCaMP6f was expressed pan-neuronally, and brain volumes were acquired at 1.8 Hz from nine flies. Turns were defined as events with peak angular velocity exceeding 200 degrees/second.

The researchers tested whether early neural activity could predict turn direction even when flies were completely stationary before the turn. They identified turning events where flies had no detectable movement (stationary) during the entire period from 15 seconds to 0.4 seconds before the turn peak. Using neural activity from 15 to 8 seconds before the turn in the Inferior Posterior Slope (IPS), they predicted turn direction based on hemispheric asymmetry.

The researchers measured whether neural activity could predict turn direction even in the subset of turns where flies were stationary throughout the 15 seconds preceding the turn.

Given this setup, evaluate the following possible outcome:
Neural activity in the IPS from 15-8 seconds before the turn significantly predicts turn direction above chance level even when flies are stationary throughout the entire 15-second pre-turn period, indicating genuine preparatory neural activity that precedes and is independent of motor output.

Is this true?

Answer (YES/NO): YES